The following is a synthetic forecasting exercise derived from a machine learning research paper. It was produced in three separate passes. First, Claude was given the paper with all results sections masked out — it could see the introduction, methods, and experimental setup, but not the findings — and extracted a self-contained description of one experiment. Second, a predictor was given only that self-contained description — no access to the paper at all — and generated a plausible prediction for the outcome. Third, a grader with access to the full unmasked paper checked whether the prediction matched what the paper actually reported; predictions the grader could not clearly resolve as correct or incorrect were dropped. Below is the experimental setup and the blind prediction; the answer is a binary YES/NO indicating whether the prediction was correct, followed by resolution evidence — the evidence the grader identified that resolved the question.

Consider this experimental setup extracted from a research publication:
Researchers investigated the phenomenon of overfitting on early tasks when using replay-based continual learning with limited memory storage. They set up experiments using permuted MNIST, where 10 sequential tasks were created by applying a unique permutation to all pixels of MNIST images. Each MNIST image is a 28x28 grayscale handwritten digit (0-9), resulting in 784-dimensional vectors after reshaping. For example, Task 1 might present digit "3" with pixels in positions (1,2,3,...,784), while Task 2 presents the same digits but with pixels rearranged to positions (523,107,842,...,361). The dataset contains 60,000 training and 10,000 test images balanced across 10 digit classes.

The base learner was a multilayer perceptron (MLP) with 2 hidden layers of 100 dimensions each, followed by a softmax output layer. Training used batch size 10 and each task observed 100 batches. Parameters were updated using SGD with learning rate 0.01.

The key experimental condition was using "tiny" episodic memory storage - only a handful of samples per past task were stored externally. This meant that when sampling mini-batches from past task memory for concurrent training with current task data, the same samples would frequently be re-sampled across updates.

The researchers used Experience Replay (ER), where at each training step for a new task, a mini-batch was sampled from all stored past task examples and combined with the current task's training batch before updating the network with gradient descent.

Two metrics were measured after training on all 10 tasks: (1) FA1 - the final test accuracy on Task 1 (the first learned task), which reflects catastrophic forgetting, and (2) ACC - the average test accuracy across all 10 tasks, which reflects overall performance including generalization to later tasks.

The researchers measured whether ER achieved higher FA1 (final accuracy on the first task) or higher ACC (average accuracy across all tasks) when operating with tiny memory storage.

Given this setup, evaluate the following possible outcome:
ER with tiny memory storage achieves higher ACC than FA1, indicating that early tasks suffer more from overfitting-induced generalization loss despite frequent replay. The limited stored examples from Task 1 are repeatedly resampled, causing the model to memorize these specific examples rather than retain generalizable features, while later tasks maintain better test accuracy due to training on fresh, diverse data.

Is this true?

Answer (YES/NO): NO